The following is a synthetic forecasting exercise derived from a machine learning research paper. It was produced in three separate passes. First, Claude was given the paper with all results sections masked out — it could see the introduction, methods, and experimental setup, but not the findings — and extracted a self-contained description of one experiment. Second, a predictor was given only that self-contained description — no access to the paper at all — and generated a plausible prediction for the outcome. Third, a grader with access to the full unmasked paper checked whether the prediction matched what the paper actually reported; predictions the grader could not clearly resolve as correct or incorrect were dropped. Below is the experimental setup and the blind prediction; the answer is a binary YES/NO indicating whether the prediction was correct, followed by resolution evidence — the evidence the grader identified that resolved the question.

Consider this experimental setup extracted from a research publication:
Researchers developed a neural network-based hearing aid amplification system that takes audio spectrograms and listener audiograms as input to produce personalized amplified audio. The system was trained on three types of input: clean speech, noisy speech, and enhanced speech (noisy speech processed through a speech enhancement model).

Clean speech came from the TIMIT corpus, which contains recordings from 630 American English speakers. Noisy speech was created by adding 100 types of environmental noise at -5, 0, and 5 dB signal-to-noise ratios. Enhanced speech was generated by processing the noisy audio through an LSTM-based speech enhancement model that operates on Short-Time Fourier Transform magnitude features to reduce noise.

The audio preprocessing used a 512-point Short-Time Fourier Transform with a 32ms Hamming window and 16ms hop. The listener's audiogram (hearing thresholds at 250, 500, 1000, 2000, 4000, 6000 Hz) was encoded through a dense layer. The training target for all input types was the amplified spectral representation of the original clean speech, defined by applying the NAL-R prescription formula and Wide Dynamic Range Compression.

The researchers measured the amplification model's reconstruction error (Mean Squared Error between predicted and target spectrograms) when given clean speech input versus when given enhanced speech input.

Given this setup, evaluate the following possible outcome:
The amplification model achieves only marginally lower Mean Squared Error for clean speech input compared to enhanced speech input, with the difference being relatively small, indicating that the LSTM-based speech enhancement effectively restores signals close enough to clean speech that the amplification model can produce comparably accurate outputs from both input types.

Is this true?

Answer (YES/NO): NO